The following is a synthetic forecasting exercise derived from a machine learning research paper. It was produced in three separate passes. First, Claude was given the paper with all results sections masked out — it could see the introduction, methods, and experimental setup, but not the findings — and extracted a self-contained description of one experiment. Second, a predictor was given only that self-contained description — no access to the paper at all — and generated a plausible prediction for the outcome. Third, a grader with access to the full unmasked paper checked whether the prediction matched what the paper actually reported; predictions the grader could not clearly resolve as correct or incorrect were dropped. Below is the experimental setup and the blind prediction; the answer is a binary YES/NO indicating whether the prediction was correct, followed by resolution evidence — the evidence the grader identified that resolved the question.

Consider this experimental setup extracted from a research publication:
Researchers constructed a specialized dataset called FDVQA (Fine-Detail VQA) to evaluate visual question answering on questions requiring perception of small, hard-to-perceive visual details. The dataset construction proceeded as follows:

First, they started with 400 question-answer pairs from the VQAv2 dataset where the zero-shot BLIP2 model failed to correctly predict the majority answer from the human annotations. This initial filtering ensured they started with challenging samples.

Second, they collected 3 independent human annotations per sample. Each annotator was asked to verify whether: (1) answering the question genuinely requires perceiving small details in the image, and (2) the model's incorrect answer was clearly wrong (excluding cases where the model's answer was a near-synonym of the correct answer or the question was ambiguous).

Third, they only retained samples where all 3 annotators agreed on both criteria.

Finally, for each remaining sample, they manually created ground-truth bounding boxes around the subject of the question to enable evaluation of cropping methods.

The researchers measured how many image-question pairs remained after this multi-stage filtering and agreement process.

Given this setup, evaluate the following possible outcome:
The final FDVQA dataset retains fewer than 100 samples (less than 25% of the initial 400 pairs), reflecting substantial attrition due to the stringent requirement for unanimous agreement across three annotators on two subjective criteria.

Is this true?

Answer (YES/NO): NO